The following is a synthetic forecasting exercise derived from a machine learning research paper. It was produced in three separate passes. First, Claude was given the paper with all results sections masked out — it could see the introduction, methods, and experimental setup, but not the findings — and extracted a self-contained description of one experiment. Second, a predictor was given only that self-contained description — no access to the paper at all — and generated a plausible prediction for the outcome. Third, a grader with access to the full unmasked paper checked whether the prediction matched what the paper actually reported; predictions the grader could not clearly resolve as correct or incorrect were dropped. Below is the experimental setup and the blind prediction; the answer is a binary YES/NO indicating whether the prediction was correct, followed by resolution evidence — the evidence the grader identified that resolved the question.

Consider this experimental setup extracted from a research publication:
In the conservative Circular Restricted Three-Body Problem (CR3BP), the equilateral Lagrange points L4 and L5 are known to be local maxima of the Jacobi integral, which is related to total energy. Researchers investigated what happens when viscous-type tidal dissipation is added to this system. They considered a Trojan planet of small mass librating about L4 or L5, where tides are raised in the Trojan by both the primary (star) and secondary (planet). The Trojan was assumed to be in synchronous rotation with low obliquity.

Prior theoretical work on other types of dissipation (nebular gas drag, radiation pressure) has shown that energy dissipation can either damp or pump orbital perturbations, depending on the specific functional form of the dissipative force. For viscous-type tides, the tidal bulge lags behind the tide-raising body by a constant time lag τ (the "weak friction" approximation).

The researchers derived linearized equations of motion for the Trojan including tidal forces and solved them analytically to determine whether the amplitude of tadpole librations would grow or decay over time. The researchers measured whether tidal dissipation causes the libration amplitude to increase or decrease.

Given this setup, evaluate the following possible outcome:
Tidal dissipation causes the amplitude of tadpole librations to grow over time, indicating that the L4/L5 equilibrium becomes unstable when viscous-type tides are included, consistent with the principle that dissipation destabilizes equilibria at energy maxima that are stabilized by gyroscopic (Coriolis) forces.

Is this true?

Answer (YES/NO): YES